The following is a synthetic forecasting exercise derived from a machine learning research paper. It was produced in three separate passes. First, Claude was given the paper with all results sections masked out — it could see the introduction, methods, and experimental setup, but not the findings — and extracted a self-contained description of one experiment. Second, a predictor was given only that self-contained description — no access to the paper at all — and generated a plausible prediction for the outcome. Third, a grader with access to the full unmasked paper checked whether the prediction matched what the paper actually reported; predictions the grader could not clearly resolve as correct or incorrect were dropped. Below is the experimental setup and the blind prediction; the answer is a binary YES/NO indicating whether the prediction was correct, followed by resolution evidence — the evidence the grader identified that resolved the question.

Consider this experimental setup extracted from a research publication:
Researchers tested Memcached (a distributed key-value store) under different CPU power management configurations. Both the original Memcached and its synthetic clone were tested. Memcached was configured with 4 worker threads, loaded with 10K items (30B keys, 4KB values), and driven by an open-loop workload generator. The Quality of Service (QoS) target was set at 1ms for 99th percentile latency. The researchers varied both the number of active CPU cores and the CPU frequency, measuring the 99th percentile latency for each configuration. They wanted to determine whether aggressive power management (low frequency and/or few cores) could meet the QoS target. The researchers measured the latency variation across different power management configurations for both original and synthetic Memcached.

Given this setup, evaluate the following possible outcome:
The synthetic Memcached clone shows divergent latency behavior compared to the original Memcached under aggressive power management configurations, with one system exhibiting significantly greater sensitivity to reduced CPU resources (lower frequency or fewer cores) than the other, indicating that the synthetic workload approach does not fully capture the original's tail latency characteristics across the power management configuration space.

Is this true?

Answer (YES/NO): NO